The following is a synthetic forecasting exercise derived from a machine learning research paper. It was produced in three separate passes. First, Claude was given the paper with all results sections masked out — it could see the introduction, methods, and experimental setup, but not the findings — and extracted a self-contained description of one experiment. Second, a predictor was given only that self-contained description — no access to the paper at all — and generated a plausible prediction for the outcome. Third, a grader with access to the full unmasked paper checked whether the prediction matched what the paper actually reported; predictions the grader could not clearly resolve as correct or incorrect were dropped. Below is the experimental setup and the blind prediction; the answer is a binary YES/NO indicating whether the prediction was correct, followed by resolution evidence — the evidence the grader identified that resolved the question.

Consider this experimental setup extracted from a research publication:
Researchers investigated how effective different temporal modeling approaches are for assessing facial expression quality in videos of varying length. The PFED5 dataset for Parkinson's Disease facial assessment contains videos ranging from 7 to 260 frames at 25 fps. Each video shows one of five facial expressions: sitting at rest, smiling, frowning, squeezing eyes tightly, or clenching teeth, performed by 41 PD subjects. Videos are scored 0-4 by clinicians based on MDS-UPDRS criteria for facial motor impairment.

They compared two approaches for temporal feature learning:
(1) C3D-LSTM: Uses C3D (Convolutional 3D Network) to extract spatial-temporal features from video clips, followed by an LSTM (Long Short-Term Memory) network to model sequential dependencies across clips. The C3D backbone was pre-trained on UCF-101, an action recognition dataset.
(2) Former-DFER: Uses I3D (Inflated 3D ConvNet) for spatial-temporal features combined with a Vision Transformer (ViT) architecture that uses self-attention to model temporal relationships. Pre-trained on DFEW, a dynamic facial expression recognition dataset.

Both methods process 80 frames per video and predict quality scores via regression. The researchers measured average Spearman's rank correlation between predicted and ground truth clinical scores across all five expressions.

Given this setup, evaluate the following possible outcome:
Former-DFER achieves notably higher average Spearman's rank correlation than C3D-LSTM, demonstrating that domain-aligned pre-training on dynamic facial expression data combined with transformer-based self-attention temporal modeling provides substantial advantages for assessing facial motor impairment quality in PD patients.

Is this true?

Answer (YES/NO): YES